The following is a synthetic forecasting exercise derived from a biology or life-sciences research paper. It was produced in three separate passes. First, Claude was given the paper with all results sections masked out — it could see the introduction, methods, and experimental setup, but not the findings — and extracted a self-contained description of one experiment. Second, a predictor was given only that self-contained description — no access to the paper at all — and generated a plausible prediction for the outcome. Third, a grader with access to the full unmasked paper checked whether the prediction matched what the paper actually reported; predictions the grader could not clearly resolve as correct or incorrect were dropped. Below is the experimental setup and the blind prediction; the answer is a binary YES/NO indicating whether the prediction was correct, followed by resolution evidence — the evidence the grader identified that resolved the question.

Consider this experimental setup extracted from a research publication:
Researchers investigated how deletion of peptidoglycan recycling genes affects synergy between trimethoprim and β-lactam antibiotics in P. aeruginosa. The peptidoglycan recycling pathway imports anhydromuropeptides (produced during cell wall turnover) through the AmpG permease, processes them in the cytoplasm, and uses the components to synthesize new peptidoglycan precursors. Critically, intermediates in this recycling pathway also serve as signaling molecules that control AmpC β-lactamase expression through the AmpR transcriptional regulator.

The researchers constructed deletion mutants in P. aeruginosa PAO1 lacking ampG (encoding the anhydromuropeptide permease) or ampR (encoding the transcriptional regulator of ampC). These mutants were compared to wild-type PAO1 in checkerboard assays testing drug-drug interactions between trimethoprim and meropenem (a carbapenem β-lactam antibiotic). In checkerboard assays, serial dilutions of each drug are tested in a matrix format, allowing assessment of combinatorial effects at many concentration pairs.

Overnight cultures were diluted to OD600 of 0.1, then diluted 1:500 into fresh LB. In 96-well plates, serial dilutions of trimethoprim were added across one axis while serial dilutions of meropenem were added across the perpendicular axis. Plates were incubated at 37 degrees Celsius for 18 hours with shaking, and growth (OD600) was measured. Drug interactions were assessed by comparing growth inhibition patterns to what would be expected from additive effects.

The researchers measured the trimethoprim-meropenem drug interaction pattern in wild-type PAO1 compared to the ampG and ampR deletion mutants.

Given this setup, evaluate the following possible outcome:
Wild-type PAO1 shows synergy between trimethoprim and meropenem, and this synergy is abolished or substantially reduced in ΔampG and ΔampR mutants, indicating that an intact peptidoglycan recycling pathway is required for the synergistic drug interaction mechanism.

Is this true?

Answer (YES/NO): NO